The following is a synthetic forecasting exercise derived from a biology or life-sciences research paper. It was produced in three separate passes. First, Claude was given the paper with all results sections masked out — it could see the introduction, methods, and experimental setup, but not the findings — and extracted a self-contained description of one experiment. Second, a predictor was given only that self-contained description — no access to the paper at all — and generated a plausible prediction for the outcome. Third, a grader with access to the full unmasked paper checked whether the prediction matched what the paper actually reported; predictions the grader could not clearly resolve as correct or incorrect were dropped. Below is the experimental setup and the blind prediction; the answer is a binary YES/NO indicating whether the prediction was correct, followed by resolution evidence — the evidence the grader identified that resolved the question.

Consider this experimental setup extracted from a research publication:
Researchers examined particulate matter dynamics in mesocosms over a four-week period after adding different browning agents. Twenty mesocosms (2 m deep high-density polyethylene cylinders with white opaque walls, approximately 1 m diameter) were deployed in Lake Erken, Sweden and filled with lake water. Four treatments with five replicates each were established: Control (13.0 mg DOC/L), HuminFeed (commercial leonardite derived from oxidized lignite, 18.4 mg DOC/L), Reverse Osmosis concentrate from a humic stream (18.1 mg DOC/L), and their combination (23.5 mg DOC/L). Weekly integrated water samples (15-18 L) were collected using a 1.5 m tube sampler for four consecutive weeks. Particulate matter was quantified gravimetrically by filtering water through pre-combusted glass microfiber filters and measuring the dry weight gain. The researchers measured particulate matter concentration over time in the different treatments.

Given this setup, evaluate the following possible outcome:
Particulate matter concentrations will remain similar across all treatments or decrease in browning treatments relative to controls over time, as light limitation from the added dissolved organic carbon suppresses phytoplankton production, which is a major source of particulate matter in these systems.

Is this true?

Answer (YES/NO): NO